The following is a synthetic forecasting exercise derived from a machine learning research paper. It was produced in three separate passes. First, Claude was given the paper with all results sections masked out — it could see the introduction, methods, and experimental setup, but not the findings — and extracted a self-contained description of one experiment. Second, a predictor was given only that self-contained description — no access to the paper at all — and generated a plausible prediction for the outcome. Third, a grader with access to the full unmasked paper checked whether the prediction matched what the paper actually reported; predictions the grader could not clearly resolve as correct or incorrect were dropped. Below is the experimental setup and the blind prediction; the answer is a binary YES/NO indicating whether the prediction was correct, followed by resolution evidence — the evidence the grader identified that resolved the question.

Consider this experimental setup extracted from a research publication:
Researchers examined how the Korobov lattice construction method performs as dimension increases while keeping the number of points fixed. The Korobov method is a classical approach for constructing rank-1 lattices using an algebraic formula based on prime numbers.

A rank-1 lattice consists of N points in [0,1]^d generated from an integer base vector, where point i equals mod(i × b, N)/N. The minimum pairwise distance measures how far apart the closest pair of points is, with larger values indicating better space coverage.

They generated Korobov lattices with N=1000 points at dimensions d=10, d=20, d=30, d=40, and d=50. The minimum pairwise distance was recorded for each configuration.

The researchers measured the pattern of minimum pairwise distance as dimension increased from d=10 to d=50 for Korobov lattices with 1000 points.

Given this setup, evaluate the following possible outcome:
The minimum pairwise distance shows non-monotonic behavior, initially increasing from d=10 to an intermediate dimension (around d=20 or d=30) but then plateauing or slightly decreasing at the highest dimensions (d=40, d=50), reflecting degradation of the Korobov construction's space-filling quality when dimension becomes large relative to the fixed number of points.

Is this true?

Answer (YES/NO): NO